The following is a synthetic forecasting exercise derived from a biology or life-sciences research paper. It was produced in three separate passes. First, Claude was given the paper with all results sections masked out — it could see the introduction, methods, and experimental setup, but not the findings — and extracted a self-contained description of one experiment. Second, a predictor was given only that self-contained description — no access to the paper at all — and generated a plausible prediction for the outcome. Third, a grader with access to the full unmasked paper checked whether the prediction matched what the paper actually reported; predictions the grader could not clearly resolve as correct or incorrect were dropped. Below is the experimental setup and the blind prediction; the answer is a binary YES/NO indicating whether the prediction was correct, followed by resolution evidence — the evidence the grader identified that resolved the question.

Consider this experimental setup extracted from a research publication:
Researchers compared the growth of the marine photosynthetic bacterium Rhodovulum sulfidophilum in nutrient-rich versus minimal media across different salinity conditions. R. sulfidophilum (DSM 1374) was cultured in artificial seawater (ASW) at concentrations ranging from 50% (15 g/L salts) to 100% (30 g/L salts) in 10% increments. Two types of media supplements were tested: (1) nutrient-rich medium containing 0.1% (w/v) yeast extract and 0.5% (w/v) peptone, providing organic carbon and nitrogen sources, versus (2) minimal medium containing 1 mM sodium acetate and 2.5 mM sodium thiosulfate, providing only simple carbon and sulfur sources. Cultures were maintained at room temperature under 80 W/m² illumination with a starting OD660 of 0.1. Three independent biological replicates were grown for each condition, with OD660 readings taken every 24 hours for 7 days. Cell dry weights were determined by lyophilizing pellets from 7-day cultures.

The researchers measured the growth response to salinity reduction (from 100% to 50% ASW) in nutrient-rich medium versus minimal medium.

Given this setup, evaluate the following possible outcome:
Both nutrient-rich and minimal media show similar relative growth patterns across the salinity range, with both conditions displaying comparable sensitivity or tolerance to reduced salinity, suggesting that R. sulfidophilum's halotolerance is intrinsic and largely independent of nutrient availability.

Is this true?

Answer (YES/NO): YES